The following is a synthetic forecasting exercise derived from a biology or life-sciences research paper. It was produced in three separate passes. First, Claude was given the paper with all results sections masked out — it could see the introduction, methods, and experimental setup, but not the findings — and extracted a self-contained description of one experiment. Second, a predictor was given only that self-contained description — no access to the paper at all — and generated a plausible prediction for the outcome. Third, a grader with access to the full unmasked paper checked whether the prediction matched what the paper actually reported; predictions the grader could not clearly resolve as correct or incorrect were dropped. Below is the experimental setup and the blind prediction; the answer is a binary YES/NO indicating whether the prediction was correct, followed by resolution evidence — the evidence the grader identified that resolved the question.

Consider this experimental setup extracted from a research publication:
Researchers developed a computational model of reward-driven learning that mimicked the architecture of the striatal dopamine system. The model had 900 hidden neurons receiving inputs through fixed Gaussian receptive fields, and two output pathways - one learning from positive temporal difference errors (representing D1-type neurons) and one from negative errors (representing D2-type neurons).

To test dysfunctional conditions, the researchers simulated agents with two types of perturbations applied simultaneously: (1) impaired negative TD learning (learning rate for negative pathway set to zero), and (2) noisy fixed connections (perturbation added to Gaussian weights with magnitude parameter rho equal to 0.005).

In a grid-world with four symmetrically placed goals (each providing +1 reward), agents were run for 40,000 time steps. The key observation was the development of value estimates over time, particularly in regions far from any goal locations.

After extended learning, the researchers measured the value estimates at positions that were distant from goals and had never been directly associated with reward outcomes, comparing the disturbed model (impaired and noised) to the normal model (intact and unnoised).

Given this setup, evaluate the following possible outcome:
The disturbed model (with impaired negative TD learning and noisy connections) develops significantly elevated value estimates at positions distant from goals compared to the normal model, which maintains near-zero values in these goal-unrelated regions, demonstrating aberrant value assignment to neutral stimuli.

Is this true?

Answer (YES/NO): YES